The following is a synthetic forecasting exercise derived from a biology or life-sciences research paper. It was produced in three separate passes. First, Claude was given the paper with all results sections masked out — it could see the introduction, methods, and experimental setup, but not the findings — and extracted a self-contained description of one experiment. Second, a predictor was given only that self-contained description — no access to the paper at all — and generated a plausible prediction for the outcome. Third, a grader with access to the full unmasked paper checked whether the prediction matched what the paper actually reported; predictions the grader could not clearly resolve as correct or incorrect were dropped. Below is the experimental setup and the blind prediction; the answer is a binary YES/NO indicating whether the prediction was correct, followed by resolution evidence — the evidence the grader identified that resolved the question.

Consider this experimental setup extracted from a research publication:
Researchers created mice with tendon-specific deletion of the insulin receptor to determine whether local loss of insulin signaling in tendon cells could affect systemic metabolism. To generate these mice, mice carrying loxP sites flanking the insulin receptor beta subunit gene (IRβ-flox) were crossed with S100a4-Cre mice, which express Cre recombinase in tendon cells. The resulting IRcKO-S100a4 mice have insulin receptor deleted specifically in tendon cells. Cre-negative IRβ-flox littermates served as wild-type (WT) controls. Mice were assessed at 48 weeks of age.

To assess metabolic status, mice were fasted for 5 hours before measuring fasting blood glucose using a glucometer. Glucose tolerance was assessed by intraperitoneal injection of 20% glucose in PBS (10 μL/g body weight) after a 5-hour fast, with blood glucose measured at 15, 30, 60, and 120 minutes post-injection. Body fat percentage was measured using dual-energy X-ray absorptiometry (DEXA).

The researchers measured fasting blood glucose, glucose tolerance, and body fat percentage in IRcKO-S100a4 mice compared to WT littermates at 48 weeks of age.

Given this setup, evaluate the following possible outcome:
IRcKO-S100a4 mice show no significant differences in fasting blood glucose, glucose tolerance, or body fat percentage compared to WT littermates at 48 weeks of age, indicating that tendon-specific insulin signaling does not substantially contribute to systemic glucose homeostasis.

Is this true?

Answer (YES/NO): YES